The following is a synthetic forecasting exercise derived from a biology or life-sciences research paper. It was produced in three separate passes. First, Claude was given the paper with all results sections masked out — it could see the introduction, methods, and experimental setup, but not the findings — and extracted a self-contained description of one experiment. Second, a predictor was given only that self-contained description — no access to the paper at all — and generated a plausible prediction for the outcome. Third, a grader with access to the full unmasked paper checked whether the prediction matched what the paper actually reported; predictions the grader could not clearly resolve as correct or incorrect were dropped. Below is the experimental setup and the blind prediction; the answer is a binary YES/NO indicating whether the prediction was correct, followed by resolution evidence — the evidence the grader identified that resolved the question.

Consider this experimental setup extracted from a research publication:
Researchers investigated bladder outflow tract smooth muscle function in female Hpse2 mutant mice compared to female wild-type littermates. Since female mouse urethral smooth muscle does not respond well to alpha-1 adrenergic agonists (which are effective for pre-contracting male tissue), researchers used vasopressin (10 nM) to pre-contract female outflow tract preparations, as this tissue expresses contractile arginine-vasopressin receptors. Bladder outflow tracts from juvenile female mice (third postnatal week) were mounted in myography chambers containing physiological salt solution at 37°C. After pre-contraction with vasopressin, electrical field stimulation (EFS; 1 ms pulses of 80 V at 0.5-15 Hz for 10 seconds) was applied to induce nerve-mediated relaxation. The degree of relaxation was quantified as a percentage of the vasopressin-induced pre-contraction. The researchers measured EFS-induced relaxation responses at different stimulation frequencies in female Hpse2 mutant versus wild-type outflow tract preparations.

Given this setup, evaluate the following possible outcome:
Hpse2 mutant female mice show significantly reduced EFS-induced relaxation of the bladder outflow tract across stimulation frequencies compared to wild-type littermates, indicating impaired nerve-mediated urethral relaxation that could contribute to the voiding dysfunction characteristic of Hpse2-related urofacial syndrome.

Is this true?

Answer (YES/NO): YES